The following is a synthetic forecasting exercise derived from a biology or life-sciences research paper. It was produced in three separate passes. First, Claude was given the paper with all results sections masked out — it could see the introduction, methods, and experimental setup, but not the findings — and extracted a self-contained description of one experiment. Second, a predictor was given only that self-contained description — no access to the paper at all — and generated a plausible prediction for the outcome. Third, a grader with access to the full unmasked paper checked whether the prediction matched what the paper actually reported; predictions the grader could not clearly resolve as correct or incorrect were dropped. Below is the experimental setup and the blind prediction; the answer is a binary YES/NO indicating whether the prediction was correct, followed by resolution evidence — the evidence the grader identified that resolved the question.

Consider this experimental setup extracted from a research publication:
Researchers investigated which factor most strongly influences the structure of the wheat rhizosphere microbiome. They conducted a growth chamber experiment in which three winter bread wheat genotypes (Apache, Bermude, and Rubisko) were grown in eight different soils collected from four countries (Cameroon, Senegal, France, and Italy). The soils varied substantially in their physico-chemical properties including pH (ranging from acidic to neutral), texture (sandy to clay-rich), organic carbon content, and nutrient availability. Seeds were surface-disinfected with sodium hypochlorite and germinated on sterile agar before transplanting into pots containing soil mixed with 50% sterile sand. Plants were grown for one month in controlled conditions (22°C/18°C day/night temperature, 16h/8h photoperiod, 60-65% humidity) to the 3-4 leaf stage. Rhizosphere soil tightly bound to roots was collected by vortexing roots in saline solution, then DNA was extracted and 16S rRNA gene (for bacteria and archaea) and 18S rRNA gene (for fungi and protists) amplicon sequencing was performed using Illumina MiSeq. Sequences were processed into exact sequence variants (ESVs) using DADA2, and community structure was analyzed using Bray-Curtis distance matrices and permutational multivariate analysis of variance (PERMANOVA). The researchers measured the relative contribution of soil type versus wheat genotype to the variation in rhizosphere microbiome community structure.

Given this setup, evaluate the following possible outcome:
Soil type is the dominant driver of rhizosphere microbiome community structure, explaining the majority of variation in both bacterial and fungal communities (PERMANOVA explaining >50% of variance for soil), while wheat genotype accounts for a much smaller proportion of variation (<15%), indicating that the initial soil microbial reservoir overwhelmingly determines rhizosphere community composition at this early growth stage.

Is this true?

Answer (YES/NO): YES